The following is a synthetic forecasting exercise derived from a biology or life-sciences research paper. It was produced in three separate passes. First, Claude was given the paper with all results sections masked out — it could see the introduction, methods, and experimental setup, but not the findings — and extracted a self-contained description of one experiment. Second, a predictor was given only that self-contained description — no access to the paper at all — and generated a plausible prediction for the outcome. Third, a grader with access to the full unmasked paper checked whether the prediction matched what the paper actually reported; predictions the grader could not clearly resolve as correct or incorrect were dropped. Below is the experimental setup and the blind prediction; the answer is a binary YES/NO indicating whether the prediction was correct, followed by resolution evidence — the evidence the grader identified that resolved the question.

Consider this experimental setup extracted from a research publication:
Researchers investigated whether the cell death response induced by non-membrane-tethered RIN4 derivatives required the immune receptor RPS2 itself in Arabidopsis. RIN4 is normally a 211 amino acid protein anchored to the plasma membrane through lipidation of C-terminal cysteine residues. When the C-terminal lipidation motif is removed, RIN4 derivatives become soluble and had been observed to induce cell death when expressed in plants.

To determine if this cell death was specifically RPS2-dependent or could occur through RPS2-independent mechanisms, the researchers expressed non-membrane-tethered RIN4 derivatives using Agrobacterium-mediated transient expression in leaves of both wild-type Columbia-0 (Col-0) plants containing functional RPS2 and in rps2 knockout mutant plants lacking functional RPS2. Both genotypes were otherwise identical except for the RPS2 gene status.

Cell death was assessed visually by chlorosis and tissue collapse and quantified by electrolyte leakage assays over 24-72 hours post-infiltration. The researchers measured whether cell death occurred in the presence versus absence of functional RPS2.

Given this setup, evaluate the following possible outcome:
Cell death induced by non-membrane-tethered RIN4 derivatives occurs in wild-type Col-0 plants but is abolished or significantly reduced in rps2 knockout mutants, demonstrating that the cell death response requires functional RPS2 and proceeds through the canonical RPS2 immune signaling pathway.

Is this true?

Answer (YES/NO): YES